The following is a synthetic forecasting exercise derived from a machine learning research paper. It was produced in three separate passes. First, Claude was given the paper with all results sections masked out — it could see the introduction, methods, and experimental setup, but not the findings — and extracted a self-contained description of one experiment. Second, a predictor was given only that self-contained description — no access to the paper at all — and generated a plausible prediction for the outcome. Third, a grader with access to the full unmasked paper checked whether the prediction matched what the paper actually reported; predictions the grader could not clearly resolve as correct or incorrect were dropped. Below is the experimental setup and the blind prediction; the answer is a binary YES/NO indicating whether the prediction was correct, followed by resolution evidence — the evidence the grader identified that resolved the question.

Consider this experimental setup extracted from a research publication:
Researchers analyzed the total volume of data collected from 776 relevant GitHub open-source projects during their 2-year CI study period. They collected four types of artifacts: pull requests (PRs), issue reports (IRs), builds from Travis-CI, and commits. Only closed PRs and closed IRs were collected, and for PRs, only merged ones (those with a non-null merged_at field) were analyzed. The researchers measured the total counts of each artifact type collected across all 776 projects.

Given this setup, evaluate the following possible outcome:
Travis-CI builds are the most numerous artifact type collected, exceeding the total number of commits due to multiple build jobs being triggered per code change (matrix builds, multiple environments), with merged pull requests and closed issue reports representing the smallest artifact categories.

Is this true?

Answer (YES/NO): NO